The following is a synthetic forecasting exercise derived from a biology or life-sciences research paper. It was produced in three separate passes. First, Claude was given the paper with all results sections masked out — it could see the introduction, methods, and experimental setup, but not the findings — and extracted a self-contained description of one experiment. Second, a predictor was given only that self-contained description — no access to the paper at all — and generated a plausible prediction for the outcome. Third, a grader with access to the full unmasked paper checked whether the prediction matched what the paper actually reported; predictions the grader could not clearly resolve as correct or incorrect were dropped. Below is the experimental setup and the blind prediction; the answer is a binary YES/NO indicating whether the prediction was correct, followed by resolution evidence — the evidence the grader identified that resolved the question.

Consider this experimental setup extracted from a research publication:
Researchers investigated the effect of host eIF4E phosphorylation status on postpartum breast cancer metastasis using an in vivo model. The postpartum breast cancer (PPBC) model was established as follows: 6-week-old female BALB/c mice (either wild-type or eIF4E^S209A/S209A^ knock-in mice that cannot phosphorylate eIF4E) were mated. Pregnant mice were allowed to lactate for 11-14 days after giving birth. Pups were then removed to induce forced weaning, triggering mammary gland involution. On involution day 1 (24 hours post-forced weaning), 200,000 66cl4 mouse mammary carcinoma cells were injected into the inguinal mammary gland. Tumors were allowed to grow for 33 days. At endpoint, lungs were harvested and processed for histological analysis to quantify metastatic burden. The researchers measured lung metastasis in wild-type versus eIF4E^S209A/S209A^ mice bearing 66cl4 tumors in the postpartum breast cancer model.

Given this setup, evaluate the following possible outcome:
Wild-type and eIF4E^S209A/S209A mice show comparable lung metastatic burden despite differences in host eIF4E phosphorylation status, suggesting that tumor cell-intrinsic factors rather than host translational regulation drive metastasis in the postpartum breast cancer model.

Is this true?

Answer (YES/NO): NO